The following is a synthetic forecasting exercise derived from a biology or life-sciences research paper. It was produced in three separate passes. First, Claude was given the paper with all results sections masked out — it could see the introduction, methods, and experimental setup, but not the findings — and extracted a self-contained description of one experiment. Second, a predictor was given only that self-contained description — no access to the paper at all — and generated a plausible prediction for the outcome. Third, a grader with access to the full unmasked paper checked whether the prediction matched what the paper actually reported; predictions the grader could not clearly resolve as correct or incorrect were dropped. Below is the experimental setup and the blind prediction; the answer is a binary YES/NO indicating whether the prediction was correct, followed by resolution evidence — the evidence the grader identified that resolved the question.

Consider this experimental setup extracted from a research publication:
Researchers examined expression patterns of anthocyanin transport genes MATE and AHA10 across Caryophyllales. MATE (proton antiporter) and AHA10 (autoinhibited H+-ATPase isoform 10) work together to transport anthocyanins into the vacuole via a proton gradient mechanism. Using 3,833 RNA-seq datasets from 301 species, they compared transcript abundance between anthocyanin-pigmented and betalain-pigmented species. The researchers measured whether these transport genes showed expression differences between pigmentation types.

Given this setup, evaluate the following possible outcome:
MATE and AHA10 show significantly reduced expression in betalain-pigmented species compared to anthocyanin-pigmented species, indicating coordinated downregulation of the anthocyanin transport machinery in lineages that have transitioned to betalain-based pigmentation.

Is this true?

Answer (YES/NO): YES